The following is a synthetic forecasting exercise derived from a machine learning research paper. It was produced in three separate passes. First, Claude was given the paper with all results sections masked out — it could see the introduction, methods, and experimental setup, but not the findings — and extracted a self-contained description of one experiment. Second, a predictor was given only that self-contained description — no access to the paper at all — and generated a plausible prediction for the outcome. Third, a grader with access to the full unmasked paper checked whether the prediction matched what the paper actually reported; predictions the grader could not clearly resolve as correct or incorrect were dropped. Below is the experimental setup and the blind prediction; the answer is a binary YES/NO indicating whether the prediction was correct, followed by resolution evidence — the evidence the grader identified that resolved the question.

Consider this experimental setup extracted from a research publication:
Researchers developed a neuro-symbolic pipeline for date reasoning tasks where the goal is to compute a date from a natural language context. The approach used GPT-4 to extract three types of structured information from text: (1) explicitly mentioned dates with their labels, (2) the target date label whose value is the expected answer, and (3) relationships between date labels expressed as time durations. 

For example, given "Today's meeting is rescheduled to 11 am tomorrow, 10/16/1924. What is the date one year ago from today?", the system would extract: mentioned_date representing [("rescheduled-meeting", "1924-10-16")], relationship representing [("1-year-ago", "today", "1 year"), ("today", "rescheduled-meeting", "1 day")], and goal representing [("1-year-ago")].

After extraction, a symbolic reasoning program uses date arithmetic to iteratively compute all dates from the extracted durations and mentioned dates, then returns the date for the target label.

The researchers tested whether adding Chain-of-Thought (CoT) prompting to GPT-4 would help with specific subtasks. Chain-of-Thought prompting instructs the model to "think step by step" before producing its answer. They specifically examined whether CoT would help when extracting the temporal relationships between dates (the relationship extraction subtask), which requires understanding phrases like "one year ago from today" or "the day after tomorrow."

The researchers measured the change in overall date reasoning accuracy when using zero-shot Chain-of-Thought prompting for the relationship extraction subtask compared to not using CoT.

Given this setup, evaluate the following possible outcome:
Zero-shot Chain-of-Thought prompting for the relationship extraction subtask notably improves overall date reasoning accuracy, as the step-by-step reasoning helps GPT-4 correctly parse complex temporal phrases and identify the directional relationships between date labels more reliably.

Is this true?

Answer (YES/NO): YES